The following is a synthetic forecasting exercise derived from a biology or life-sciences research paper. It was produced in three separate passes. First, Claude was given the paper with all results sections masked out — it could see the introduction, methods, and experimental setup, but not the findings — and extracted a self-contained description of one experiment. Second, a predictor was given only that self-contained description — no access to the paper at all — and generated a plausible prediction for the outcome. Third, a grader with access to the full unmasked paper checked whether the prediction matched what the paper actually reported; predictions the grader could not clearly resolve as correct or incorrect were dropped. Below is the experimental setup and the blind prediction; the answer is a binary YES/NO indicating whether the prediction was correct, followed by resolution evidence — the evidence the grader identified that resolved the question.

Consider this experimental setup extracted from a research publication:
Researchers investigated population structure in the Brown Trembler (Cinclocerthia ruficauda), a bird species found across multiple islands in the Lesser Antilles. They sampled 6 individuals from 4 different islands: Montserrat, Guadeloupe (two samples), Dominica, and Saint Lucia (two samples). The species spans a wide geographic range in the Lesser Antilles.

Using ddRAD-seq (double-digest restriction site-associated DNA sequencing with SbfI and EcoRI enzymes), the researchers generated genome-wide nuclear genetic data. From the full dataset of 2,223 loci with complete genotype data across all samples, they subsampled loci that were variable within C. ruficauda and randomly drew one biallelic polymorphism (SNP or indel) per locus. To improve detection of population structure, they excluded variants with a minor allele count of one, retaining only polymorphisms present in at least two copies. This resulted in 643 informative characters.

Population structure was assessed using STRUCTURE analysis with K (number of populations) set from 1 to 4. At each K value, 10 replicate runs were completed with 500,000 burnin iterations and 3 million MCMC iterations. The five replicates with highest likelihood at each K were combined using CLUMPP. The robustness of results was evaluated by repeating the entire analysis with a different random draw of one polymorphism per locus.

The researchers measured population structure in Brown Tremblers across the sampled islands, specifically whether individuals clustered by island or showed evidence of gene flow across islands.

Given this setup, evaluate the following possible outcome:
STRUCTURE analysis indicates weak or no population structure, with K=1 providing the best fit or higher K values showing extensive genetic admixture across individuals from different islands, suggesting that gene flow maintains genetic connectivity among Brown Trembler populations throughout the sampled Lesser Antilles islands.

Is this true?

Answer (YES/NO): NO